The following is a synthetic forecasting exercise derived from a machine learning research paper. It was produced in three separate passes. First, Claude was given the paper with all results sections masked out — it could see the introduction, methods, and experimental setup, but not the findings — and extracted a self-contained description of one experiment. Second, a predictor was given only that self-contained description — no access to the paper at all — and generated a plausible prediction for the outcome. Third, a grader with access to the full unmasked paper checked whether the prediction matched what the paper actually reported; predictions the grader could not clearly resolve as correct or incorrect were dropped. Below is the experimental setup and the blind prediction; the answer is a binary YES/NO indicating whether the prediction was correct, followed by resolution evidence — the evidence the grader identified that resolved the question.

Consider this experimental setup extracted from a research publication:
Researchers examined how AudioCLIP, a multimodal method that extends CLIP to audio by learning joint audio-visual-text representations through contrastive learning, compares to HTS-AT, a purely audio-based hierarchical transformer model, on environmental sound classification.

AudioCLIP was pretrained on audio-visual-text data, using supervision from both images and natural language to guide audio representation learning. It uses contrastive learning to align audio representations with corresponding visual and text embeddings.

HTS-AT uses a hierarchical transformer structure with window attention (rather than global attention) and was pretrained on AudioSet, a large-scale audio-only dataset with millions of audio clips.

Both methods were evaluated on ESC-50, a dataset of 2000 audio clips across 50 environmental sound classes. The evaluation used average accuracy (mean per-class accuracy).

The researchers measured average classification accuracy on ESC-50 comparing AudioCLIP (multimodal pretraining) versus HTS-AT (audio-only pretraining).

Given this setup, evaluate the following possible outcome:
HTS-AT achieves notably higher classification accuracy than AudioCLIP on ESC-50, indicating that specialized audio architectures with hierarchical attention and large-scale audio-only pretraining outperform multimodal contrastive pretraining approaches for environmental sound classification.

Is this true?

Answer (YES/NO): NO